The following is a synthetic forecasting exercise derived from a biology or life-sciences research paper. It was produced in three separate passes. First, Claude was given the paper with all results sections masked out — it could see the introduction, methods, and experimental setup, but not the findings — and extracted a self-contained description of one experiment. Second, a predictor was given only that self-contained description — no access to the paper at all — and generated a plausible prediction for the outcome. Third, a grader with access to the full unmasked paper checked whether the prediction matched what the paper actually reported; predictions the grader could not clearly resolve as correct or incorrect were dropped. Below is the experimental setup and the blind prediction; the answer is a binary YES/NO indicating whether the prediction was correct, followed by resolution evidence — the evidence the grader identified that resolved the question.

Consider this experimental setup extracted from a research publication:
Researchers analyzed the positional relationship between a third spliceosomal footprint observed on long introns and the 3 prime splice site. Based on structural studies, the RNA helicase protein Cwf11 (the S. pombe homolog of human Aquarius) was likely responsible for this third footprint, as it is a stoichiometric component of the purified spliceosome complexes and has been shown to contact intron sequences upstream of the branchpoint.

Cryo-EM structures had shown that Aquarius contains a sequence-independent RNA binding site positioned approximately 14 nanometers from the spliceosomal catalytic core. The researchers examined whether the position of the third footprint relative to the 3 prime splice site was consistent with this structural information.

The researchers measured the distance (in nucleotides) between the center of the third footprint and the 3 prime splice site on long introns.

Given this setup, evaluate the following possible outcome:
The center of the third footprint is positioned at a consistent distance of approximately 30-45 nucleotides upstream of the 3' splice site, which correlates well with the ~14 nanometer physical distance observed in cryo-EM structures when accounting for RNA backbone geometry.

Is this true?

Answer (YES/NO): NO